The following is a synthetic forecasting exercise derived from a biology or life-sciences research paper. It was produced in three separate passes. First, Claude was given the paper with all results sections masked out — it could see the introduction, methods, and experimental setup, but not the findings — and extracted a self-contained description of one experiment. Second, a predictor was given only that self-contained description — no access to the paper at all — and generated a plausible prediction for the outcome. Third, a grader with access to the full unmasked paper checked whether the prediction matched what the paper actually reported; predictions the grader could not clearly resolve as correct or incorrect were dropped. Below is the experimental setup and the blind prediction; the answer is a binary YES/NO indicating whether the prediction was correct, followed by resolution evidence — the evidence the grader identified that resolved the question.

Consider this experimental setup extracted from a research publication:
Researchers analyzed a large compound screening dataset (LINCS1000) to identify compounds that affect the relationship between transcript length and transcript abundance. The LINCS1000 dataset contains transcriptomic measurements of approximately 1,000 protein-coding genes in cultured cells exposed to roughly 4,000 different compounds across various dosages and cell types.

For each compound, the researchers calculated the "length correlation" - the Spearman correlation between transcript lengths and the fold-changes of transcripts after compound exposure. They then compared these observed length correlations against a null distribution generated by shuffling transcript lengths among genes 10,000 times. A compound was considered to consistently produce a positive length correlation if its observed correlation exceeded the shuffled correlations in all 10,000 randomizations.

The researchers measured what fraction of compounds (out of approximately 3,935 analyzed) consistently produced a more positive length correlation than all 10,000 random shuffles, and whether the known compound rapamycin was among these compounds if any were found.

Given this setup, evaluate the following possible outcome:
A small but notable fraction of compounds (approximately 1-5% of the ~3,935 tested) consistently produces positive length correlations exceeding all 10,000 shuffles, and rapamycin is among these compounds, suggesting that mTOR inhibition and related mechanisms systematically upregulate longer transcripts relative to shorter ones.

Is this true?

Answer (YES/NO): YES